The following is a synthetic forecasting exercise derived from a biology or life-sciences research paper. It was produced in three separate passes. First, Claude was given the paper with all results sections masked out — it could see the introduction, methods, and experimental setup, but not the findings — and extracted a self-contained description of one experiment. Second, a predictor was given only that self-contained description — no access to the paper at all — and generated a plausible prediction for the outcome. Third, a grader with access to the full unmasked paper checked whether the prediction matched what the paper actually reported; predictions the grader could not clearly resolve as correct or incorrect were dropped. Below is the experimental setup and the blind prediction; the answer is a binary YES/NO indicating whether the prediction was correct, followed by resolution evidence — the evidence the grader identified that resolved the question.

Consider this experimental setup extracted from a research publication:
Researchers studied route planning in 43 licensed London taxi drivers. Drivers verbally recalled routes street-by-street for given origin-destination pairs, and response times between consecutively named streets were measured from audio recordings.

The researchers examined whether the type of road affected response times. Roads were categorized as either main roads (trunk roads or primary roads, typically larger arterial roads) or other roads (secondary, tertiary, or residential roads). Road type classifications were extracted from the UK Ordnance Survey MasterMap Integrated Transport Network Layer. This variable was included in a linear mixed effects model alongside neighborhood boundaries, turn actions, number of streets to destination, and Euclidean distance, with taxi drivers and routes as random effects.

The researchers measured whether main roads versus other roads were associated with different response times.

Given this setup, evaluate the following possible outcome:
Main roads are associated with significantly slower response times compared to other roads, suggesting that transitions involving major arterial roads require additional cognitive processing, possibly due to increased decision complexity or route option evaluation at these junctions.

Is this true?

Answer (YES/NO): YES